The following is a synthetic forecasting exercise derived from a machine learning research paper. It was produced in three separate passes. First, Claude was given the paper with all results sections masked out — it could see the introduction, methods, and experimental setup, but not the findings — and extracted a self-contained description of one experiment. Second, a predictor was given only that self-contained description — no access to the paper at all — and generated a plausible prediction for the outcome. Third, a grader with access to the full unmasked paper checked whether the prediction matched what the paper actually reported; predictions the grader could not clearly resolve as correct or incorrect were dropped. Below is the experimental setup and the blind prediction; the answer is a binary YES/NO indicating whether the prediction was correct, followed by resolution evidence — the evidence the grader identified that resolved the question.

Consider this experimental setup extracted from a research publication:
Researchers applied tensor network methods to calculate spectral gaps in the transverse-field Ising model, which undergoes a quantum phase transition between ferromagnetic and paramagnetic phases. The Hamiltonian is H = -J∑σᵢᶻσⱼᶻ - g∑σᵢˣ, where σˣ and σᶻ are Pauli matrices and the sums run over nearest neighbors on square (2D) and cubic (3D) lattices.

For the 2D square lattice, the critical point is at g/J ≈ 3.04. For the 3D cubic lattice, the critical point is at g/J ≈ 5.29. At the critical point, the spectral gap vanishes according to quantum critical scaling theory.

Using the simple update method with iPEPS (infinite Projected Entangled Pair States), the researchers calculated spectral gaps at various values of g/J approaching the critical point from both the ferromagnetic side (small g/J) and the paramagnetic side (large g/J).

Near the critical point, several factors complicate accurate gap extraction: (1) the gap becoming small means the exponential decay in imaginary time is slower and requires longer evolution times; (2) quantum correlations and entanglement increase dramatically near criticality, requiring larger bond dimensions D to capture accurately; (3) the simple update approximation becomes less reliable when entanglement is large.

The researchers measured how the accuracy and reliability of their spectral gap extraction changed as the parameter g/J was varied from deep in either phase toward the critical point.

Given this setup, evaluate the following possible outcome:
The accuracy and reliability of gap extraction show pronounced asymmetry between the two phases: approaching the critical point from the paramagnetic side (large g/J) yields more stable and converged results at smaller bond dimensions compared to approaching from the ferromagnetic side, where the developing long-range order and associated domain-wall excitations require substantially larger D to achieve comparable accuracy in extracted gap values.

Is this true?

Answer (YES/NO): NO